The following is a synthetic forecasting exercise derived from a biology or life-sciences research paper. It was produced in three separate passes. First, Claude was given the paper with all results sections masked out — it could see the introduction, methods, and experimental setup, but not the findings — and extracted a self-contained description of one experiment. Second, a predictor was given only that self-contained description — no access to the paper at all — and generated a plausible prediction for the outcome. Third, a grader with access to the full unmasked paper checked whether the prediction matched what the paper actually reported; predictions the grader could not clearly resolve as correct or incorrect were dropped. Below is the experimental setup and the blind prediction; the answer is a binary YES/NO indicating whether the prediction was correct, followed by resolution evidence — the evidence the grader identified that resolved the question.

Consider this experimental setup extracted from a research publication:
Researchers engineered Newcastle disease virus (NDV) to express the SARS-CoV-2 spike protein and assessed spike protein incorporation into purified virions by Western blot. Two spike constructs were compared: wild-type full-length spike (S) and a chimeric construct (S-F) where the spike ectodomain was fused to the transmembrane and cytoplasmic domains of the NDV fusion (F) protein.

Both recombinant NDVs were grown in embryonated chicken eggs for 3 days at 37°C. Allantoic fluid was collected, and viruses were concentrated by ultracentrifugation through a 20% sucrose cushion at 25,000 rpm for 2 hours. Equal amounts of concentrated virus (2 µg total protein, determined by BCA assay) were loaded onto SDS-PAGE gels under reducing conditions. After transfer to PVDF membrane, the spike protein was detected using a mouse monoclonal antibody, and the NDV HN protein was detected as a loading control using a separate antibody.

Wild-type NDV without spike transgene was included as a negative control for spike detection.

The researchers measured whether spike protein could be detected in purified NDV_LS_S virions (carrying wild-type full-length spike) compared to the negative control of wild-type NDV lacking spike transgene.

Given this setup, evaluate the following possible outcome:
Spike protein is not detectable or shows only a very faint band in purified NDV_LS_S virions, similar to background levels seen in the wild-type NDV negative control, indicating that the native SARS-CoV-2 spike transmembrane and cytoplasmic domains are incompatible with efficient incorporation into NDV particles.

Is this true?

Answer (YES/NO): NO